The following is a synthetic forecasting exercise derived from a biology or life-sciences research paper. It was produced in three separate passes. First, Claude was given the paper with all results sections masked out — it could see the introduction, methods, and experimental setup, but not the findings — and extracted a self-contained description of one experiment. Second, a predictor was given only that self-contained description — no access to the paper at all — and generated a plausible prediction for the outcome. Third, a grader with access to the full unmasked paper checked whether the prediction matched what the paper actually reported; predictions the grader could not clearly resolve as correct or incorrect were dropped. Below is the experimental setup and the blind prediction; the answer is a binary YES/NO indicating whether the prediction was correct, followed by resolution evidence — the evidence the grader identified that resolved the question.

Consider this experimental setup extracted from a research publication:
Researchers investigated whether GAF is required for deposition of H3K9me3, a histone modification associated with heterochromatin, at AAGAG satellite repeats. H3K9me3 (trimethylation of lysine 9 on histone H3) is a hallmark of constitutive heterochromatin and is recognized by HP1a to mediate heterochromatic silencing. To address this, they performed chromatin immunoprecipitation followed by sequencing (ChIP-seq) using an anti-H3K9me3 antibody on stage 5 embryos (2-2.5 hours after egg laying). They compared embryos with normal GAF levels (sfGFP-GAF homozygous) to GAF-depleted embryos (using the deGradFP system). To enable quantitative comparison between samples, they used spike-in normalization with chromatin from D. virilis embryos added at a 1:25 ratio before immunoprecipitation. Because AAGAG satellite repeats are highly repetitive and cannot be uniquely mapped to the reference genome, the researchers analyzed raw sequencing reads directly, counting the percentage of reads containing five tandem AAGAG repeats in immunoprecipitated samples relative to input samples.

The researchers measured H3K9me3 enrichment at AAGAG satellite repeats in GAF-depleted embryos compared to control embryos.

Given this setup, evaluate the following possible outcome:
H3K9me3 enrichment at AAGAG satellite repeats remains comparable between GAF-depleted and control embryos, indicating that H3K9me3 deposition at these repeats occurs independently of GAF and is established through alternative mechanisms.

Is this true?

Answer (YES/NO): NO